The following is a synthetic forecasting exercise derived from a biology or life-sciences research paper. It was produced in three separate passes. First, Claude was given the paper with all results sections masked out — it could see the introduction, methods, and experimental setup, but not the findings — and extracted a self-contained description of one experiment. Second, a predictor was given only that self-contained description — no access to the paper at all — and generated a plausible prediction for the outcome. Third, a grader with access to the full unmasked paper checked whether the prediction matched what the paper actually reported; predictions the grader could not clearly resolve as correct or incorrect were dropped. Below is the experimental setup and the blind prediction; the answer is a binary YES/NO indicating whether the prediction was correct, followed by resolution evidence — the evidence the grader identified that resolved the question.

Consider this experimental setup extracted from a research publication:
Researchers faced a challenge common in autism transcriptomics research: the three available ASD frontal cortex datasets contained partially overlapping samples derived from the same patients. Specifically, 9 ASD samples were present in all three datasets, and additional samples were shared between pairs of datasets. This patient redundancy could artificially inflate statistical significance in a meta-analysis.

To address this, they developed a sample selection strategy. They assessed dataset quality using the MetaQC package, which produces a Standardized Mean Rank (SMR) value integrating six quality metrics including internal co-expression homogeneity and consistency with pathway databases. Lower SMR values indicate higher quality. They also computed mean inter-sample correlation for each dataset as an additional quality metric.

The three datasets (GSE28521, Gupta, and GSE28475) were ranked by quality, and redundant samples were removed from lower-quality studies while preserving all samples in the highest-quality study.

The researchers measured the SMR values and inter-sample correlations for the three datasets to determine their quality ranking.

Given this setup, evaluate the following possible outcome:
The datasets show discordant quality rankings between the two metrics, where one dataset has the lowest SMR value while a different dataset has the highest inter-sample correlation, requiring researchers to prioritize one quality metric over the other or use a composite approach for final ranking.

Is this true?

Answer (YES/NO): NO